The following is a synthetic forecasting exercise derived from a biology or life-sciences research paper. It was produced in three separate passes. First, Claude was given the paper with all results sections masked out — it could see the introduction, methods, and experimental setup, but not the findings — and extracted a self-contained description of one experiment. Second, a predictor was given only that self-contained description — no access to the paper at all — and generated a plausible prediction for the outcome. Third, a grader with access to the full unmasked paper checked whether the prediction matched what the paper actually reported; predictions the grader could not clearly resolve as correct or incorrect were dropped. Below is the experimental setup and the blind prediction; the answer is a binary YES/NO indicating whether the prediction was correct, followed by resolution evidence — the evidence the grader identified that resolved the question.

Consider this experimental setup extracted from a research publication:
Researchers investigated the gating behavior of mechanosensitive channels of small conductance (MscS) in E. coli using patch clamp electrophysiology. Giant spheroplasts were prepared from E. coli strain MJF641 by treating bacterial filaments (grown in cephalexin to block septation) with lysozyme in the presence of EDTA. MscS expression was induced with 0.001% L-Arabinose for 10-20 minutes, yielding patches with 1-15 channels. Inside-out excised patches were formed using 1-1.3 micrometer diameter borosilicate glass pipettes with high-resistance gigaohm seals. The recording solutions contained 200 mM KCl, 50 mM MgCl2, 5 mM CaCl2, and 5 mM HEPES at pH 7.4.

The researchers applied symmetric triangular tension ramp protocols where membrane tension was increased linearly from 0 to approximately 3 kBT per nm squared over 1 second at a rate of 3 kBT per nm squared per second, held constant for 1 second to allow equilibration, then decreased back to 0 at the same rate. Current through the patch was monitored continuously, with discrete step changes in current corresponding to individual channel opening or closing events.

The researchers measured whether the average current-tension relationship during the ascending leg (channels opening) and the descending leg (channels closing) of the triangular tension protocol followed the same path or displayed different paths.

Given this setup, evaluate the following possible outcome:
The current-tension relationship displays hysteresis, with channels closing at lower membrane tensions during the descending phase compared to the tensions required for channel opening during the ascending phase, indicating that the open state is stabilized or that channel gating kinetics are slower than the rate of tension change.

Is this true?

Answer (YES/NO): YES